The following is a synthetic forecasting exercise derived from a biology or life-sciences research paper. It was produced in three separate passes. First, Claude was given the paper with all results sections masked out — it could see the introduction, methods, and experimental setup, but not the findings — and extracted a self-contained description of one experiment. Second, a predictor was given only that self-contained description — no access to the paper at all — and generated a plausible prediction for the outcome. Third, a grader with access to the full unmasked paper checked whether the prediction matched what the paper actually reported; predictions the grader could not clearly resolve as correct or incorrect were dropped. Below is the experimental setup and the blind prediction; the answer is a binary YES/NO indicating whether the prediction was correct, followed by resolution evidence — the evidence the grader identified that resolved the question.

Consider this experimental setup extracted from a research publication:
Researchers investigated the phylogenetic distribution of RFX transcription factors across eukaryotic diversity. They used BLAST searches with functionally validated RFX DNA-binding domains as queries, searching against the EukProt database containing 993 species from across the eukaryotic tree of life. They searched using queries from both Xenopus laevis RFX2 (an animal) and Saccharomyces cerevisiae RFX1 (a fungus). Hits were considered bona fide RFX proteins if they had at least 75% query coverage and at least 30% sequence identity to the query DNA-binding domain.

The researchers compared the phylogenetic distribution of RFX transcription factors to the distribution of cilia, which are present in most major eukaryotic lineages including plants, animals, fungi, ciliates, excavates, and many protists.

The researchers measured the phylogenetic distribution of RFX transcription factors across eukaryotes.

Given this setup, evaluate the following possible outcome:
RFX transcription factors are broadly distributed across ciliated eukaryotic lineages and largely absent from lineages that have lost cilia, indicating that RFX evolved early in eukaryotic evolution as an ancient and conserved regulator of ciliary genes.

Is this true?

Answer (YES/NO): NO